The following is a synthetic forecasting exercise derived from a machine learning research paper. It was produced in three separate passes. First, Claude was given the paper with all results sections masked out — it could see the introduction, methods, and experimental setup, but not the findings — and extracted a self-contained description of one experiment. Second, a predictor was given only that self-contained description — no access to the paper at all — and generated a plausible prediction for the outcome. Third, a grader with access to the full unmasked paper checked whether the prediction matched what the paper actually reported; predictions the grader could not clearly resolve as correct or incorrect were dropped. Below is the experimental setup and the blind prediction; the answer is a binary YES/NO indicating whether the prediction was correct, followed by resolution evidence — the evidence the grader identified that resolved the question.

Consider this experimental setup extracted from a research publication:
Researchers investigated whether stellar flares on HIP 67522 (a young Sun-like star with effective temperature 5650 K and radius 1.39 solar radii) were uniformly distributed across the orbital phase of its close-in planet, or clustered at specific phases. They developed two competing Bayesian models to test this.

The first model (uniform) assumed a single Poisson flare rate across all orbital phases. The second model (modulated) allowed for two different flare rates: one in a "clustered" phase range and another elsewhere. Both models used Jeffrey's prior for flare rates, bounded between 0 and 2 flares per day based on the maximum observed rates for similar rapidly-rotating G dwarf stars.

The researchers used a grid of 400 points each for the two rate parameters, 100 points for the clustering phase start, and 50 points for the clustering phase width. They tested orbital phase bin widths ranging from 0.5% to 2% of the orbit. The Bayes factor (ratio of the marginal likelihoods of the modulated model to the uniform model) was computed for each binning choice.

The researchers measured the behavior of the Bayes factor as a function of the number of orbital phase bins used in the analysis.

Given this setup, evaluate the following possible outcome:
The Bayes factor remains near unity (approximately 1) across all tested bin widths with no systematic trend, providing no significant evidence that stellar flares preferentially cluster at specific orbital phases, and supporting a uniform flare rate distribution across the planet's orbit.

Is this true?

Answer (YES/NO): NO